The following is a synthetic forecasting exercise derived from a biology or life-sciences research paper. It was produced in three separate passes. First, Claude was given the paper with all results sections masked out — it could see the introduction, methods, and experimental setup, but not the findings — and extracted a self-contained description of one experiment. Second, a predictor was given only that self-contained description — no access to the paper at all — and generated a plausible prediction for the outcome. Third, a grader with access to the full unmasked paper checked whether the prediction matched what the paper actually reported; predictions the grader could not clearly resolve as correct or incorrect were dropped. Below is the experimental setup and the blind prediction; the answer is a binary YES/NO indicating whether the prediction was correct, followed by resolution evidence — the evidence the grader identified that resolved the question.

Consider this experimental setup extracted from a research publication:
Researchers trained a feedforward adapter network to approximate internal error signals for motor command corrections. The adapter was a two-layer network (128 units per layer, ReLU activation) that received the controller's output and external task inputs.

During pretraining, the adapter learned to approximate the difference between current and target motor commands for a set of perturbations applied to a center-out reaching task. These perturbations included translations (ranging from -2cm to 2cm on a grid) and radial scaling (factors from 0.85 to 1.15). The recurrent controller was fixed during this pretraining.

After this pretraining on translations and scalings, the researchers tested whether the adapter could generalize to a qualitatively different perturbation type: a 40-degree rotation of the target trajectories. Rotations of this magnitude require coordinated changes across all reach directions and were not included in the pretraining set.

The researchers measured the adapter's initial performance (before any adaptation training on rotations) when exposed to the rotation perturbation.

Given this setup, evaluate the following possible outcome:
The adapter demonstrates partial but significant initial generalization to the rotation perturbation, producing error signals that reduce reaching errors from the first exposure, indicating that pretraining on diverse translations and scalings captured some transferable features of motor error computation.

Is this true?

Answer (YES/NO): NO